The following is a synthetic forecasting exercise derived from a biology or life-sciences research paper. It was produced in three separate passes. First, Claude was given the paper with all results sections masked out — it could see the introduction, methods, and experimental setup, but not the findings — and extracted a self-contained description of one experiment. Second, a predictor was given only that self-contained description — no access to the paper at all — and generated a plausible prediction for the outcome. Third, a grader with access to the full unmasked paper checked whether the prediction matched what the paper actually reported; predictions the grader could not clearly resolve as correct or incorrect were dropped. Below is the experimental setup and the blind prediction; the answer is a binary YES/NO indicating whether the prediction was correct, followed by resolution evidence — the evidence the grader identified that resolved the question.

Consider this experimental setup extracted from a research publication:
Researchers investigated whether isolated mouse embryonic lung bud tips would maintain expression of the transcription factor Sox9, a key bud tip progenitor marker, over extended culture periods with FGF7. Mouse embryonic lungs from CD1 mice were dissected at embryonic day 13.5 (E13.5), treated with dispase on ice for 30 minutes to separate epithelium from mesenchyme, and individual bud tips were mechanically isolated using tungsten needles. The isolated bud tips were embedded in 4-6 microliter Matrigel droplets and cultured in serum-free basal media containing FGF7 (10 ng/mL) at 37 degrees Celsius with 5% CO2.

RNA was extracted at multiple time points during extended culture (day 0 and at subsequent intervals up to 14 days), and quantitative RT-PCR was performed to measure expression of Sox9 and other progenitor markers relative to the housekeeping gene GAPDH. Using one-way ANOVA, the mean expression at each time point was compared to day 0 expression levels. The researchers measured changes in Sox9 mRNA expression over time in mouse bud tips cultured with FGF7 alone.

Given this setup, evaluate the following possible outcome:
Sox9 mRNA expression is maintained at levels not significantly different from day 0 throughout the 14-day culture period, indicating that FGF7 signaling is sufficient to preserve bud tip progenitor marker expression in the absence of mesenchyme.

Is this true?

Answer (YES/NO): NO